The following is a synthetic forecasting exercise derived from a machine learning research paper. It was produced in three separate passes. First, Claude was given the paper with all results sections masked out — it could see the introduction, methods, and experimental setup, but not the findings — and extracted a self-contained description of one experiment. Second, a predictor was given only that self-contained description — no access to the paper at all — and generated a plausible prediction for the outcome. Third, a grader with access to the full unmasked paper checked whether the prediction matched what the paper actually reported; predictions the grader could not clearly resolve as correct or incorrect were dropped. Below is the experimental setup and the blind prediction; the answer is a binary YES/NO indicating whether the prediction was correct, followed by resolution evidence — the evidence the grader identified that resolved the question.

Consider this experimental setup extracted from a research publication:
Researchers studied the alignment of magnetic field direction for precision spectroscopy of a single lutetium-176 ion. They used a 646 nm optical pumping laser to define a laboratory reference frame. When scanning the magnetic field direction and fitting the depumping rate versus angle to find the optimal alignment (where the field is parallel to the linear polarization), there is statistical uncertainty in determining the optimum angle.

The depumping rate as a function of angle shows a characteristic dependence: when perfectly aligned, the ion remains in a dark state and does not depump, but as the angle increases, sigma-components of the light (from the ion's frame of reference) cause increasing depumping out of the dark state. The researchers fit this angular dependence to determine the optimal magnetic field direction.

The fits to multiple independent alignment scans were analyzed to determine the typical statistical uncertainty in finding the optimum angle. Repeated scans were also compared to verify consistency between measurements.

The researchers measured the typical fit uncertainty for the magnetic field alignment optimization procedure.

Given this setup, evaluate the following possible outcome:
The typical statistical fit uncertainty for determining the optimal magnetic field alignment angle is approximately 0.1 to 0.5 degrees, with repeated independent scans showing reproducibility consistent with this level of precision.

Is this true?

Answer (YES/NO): NO